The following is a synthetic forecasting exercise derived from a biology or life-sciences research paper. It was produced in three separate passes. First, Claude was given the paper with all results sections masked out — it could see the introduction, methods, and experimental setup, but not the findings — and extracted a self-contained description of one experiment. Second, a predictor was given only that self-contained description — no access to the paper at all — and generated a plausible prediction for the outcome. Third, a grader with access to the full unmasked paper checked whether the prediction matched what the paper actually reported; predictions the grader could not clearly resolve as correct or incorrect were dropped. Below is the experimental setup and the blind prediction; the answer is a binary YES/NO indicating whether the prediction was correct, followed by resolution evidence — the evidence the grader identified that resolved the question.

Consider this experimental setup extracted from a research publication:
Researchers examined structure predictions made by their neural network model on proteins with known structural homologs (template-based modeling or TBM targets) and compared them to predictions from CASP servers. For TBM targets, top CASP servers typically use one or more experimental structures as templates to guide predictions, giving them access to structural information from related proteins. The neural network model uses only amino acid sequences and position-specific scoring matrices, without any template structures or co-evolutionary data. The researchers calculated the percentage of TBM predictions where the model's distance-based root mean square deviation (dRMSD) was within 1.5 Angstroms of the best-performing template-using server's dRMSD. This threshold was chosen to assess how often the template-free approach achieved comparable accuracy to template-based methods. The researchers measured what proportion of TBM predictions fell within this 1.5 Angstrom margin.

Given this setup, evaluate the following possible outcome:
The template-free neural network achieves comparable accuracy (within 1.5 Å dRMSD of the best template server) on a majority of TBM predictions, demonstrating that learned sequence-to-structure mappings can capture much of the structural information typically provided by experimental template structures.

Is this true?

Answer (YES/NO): YES